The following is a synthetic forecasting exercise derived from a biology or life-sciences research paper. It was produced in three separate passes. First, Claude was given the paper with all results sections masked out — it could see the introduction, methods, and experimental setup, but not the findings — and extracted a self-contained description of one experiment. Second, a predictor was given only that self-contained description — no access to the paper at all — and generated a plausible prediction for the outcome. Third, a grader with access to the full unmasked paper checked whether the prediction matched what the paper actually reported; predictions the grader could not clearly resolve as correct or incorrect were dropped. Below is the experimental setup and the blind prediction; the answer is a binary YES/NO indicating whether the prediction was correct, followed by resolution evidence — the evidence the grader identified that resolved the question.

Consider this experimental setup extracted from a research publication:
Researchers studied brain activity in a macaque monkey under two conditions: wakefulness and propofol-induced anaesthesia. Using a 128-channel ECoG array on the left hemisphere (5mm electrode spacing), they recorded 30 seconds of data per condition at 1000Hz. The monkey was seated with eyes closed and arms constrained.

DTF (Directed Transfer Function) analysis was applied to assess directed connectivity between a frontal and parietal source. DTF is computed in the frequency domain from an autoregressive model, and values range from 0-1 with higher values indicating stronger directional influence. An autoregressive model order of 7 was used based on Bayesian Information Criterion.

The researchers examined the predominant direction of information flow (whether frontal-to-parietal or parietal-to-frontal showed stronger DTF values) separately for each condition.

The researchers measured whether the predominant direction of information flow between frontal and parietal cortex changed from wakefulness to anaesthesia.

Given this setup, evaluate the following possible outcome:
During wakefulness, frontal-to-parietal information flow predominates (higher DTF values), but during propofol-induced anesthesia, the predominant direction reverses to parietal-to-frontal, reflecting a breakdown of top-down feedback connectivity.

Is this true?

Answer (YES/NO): NO